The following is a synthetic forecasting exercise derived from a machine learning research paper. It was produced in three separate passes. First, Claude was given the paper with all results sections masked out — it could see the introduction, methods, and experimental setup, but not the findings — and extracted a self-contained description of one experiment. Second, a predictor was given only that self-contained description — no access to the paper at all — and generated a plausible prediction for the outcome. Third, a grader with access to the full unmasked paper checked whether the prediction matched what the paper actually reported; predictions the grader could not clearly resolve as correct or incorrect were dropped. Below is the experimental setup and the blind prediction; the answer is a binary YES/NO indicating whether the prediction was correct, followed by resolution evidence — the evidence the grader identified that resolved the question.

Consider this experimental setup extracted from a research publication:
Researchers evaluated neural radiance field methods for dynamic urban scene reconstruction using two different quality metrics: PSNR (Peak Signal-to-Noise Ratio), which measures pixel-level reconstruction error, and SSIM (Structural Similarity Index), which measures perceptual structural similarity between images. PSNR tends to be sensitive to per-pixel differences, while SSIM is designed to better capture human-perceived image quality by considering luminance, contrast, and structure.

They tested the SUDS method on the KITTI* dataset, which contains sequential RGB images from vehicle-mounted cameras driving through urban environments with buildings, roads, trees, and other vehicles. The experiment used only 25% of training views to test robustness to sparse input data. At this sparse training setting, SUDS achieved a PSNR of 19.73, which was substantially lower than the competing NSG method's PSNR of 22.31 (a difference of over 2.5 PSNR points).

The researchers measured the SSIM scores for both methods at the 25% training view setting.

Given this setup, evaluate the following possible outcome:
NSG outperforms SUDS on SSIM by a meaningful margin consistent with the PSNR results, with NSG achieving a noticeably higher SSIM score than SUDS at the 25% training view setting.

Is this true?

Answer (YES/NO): NO